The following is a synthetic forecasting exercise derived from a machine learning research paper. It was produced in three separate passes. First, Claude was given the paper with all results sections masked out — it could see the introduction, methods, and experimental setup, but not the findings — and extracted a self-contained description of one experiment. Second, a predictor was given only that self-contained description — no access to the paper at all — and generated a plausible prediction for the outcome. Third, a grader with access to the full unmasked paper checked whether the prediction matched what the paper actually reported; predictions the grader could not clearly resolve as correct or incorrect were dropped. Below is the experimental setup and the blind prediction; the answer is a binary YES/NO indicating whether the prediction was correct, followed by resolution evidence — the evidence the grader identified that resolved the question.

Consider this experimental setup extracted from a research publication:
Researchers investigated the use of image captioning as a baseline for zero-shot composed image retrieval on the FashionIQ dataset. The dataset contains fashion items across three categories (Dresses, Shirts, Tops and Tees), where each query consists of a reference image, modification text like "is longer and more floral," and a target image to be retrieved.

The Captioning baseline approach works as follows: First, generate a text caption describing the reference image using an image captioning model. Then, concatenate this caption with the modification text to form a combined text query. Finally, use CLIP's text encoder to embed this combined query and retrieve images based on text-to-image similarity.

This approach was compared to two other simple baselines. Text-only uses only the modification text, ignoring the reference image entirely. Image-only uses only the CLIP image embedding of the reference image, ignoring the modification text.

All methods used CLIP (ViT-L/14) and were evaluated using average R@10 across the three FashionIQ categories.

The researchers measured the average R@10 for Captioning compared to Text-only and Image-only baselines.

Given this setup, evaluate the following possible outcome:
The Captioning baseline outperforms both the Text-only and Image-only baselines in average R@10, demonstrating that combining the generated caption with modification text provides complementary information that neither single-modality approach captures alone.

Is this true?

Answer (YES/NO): NO